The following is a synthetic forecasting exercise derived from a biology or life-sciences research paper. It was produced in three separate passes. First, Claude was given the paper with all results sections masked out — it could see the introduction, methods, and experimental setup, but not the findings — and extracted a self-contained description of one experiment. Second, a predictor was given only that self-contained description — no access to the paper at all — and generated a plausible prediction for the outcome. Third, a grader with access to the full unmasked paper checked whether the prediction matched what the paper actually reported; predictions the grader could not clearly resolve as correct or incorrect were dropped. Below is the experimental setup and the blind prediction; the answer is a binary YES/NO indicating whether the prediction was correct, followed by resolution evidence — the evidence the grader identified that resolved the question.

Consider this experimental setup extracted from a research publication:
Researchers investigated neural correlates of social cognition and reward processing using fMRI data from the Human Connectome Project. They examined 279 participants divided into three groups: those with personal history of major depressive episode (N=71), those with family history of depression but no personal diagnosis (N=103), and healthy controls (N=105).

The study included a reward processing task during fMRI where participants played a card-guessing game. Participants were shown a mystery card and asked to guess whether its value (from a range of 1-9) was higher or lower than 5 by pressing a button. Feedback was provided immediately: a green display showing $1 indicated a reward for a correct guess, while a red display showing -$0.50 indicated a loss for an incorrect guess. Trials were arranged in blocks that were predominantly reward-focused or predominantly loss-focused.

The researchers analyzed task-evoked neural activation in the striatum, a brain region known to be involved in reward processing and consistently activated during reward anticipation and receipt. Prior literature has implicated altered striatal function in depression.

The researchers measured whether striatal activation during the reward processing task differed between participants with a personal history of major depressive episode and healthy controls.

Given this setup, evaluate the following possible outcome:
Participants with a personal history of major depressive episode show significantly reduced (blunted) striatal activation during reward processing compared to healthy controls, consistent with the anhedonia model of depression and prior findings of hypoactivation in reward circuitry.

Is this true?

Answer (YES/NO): NO